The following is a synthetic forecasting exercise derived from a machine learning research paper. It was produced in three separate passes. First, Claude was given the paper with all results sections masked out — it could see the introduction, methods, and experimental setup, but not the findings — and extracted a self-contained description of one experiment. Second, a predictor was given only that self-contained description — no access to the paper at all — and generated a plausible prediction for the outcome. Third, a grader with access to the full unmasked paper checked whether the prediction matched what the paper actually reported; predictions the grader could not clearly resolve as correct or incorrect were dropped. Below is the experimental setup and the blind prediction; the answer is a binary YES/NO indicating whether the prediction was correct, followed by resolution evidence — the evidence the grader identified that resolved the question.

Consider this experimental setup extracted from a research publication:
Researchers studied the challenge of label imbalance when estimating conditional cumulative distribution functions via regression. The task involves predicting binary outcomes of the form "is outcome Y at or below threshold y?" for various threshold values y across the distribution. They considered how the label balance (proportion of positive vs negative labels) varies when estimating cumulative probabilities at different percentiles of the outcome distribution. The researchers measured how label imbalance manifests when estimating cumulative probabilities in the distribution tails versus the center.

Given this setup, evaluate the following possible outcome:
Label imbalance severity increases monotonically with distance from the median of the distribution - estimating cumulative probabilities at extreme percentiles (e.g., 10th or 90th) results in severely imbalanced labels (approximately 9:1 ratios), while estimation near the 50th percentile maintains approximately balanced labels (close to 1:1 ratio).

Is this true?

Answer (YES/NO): YES